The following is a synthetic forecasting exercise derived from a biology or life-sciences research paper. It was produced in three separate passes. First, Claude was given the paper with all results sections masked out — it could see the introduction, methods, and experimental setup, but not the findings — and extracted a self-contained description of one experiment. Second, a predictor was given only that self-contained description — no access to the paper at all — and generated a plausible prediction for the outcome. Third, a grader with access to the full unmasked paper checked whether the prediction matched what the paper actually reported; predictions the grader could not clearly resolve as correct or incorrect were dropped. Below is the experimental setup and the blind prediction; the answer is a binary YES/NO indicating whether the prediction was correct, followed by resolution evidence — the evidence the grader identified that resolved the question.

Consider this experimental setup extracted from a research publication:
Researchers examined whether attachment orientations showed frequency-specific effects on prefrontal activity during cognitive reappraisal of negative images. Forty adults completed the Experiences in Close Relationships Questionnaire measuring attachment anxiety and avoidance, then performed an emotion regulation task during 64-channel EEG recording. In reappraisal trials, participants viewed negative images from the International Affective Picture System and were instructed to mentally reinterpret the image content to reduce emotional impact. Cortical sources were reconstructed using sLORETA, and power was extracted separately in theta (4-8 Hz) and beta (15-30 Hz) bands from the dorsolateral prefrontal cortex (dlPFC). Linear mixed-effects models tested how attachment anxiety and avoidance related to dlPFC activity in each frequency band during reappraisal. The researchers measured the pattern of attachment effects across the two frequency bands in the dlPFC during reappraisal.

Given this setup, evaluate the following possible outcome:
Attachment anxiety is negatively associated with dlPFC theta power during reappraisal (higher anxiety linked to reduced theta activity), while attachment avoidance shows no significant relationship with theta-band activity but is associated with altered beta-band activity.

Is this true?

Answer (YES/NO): YES